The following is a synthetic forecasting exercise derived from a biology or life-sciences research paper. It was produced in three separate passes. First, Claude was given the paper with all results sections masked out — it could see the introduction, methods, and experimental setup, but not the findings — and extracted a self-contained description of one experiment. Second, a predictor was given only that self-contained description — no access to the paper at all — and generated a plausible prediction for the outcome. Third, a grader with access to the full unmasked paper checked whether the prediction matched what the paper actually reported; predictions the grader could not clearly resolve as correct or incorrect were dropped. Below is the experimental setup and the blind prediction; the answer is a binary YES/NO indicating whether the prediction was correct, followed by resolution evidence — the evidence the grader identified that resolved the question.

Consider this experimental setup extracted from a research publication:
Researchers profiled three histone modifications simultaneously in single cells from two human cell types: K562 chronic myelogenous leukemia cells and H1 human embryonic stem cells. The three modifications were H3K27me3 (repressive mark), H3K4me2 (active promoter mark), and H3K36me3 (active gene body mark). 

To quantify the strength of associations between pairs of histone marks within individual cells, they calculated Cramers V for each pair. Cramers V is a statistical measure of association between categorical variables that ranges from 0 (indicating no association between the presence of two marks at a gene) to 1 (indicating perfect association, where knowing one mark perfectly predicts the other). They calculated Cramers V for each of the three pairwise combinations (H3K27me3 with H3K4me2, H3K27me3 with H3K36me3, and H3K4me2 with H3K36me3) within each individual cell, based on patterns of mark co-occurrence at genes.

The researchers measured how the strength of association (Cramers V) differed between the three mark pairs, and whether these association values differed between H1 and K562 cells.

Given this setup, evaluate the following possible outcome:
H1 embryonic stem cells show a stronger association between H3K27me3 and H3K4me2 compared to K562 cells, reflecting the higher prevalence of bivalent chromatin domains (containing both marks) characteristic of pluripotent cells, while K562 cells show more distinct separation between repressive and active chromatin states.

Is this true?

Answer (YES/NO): YES